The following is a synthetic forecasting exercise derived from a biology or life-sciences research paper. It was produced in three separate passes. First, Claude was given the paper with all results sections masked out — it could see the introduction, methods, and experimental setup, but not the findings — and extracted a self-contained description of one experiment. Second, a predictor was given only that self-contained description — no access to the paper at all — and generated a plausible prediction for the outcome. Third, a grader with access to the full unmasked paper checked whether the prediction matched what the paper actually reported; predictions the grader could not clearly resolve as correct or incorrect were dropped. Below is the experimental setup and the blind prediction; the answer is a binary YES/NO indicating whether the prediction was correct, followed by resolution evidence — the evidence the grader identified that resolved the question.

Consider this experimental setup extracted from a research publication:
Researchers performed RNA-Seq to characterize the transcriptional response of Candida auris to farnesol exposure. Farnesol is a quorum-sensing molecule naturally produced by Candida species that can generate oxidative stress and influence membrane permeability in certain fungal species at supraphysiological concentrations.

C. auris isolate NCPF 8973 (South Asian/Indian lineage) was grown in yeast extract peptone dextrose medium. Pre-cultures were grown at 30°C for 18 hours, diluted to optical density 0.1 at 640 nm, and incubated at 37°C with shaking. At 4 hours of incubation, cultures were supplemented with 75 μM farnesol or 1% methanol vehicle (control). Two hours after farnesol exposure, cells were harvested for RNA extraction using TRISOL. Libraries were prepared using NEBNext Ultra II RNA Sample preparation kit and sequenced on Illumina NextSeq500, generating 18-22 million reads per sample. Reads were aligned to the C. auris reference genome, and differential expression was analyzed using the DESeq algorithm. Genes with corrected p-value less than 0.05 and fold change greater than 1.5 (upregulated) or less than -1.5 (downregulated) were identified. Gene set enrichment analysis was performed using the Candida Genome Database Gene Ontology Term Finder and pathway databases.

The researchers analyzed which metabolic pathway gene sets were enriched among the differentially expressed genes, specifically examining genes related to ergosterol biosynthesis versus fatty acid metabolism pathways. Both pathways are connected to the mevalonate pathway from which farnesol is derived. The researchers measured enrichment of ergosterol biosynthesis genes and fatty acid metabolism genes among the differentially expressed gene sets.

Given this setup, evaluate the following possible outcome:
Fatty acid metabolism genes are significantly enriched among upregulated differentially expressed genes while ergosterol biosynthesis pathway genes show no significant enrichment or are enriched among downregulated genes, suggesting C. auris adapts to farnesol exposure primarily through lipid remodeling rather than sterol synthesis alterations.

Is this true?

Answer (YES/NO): YES